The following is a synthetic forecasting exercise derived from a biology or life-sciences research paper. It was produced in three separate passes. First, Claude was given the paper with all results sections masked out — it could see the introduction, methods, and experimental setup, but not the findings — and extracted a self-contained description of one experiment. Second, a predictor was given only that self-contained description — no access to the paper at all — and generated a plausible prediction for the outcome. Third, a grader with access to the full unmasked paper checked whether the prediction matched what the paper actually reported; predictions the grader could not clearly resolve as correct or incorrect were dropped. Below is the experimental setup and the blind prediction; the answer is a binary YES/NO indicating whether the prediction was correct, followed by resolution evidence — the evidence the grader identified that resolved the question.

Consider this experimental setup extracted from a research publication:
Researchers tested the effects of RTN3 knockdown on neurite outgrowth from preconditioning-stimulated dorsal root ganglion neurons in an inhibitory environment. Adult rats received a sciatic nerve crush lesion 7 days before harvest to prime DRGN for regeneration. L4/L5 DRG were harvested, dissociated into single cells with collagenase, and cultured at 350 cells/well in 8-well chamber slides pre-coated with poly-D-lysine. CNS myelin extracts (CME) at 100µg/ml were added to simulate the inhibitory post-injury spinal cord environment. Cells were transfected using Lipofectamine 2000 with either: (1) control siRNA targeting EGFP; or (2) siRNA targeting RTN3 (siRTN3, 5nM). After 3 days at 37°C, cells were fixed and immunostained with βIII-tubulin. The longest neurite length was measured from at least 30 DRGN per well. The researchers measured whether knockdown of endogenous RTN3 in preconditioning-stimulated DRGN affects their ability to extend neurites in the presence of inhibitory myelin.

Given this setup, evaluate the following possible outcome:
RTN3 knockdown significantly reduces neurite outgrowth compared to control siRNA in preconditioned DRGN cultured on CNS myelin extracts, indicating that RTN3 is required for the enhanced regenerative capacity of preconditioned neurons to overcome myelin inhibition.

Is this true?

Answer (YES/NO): YES